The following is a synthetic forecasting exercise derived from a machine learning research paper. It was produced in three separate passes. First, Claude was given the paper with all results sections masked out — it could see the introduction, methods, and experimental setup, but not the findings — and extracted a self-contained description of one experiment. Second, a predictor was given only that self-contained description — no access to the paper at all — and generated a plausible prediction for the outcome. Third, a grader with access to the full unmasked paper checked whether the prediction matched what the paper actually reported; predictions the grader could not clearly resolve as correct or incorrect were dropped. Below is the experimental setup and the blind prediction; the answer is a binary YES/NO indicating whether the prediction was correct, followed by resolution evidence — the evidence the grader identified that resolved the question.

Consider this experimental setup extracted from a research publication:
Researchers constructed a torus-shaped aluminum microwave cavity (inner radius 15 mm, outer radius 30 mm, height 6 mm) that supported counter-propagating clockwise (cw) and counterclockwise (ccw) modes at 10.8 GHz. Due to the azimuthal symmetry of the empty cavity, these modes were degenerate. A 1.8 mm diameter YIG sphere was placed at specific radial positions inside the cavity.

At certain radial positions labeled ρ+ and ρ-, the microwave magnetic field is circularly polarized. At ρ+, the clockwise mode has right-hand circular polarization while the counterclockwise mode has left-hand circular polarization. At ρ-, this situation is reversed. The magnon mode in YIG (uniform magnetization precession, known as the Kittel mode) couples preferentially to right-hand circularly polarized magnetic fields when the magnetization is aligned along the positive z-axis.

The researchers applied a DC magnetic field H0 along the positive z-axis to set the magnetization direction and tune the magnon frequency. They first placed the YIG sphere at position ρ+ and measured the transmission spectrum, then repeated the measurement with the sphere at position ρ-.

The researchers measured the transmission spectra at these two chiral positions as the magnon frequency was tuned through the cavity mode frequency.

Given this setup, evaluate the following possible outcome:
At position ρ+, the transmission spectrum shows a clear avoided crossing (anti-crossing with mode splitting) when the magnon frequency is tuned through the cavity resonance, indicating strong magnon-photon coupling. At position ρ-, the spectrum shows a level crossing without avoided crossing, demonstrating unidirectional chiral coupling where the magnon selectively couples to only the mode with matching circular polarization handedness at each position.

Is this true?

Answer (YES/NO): NO